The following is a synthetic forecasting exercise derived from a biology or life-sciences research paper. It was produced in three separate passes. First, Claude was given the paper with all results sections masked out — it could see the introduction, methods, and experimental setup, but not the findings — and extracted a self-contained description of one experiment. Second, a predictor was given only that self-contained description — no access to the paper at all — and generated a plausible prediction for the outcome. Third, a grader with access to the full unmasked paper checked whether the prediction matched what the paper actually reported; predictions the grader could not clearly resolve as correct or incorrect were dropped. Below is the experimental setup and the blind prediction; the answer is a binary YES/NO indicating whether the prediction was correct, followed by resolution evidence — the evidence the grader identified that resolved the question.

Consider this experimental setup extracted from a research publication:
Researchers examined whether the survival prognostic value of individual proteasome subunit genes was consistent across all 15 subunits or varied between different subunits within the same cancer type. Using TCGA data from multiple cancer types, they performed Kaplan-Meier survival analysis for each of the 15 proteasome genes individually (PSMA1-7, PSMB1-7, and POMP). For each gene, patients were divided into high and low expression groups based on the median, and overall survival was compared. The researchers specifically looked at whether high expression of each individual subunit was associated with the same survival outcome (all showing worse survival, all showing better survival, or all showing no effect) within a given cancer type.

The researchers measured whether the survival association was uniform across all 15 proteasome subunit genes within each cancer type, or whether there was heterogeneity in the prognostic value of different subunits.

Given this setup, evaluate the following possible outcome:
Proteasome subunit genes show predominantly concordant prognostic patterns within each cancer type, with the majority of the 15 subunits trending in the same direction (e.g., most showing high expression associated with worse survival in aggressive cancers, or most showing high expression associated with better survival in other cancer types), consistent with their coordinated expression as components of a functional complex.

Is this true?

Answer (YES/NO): YES